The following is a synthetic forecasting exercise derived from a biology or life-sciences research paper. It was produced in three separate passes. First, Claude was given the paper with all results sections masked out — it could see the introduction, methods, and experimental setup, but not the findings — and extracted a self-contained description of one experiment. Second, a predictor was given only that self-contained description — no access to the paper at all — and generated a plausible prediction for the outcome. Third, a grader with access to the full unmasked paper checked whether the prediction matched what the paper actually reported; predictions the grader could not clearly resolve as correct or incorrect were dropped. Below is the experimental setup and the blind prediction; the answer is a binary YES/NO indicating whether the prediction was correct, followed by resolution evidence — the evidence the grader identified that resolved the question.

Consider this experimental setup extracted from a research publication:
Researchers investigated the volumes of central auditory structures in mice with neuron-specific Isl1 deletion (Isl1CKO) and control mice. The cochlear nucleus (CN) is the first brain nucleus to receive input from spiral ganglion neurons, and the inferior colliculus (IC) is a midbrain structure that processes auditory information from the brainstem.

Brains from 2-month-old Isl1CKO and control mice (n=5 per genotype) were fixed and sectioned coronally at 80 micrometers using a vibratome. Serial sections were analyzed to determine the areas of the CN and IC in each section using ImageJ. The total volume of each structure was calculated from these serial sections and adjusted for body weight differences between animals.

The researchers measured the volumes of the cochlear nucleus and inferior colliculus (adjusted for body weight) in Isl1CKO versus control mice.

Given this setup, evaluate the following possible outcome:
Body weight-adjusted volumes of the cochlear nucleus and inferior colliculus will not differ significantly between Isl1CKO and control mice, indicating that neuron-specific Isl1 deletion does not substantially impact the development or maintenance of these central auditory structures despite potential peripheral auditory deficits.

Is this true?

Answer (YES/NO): NO